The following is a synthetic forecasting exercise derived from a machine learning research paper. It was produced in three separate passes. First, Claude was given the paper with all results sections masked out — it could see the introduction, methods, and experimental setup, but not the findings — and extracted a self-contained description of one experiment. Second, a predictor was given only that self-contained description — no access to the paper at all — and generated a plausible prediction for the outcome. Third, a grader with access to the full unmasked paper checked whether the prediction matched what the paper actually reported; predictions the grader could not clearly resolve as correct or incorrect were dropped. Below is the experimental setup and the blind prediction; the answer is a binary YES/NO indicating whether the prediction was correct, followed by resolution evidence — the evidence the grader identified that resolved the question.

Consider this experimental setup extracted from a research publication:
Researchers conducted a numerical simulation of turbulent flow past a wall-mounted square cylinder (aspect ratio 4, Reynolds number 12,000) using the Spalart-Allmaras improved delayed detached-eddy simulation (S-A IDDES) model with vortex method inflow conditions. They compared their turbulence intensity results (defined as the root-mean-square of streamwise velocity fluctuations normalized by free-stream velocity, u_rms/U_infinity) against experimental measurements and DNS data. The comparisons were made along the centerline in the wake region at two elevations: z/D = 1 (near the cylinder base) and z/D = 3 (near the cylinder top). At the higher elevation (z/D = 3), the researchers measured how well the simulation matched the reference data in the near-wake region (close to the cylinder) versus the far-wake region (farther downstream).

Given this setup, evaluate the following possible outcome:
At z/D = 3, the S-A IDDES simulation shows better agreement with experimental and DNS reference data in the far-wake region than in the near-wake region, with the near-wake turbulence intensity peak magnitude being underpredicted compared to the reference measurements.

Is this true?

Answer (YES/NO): NO